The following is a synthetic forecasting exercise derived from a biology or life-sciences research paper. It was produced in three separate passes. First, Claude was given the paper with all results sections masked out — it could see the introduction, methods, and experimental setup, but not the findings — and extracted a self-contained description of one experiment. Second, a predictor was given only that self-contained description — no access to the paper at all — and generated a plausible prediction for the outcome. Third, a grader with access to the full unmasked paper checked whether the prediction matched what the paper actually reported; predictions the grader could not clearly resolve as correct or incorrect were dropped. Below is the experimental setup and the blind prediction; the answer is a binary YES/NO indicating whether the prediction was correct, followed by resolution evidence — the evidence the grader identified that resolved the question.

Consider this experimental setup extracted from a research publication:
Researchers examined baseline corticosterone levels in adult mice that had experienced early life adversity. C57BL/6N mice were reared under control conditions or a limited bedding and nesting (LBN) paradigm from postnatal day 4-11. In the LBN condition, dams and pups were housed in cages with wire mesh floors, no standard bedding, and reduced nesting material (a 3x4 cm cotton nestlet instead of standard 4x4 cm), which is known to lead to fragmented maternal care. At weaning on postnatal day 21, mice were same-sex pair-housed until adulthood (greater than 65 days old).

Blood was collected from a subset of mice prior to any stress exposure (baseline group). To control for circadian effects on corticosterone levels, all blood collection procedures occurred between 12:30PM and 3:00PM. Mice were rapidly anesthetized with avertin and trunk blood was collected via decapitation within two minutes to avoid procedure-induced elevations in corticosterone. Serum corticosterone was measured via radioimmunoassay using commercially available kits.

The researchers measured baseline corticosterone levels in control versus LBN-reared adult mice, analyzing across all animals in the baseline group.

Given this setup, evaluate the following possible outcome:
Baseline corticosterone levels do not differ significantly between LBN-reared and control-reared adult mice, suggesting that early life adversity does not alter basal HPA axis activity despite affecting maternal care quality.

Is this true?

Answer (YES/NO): YES